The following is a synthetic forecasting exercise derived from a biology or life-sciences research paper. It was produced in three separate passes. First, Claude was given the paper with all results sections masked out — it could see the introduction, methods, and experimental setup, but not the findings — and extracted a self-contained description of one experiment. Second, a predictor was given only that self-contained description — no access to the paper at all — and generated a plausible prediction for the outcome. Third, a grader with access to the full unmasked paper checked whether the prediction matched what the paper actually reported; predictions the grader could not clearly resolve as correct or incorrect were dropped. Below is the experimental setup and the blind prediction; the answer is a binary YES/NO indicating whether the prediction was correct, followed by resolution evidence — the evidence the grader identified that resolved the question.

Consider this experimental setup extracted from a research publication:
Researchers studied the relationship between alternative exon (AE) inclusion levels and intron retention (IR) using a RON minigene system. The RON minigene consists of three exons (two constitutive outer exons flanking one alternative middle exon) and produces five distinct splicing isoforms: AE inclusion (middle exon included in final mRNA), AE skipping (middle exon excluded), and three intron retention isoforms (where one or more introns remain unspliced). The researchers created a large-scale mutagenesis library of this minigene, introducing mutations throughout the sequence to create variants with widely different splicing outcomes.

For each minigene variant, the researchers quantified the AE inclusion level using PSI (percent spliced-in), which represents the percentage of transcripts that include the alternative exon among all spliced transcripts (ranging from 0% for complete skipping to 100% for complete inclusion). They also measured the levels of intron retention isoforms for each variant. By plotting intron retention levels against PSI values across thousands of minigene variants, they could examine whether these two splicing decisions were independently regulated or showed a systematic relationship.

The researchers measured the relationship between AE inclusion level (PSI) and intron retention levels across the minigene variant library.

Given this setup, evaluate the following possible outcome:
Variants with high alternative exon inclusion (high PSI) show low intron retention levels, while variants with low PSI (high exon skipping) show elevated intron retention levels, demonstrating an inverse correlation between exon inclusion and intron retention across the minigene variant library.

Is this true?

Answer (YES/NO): NO